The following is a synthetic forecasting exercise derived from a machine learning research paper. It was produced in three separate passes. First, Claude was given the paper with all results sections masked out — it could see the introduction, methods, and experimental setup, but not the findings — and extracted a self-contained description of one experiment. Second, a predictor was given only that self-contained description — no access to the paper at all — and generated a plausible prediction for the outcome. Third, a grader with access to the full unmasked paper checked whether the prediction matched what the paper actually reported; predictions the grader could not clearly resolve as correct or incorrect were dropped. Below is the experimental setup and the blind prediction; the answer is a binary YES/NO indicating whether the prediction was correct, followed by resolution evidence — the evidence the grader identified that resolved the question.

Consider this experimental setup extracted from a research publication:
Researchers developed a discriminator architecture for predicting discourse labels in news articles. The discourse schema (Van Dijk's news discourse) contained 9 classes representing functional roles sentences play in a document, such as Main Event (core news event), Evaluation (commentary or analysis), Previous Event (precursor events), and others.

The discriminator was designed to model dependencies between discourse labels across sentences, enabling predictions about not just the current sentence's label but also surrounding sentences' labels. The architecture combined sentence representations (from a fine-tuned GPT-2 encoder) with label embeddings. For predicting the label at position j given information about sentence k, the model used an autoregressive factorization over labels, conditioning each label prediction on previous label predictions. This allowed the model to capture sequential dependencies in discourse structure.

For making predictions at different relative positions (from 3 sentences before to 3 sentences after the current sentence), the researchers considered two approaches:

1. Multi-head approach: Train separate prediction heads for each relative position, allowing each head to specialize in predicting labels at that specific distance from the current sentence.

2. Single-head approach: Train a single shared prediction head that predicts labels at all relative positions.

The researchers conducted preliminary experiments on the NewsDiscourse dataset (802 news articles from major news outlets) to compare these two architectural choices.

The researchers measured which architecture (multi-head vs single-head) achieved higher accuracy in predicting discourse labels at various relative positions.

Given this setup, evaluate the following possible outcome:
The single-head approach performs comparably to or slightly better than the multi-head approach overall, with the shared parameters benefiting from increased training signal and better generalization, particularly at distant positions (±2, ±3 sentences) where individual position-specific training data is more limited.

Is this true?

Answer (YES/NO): NO